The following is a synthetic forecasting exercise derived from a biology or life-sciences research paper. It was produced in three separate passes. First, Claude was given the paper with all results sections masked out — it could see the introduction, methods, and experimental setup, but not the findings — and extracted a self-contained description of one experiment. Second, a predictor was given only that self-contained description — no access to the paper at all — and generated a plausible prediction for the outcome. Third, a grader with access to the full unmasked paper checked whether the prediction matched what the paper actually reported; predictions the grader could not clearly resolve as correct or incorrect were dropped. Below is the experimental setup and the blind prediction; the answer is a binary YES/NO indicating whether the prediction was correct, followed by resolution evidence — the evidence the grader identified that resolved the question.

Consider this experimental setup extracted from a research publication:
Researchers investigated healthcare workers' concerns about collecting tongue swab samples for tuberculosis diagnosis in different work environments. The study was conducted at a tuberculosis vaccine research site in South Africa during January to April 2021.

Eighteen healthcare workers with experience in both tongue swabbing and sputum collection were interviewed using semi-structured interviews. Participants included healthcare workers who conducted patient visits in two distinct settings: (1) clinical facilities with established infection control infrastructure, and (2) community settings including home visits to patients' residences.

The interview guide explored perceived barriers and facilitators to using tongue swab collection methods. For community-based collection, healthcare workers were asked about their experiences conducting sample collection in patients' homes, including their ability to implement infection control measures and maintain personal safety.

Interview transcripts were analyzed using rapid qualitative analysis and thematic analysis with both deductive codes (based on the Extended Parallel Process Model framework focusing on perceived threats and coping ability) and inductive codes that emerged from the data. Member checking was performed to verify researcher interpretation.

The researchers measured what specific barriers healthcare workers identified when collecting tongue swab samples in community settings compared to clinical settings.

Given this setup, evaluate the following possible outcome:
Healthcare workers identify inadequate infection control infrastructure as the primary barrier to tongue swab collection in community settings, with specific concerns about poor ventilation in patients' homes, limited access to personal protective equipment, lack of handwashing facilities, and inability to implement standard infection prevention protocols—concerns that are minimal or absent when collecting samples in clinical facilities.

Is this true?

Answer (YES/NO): NO